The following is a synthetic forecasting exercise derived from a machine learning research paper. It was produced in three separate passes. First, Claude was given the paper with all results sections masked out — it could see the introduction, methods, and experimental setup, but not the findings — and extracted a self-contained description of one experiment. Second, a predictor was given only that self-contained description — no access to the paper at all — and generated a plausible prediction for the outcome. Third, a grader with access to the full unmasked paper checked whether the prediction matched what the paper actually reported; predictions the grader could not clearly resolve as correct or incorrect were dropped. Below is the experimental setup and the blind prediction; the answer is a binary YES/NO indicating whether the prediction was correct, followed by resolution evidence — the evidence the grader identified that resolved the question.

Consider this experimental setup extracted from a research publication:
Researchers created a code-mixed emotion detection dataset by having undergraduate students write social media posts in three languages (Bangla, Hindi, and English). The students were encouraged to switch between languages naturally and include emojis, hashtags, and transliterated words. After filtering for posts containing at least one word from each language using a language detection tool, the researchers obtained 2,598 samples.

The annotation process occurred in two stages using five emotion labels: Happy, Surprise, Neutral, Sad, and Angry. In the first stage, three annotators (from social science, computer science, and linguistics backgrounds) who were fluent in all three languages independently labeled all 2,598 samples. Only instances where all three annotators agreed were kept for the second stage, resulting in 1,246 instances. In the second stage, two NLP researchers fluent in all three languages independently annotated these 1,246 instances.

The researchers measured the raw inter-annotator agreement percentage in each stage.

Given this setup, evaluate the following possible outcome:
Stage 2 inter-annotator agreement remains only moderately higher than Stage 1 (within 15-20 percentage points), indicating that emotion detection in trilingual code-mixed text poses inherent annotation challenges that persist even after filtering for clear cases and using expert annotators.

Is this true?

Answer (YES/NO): NO